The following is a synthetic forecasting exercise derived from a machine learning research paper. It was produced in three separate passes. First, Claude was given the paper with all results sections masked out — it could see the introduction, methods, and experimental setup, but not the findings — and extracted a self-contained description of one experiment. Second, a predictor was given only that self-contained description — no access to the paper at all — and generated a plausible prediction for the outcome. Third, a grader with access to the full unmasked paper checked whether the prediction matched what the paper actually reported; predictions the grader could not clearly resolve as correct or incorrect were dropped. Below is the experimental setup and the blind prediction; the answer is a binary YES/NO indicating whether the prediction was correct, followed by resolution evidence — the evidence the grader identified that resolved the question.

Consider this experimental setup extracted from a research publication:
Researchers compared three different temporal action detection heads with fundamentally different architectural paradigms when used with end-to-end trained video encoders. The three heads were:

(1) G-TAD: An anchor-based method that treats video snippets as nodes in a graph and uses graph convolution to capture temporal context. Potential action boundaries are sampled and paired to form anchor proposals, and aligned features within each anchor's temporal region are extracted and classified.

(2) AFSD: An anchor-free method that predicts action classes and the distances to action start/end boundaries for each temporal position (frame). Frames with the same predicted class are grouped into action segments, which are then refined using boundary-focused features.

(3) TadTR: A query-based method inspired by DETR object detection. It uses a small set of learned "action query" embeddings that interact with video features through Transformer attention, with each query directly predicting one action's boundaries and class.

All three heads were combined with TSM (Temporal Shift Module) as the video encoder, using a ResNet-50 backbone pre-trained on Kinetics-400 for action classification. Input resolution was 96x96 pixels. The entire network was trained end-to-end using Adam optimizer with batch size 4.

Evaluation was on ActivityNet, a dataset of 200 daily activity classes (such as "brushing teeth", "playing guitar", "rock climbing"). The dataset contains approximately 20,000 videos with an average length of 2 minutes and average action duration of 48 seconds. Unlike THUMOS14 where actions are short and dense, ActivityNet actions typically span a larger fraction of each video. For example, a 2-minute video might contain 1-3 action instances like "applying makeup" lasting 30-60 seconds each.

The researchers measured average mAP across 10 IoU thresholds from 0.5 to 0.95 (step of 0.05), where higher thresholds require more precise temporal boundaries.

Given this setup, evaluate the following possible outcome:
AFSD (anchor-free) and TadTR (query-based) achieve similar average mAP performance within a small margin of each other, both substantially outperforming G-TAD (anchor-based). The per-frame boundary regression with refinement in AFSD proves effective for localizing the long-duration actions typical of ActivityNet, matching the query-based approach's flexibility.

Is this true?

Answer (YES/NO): NO